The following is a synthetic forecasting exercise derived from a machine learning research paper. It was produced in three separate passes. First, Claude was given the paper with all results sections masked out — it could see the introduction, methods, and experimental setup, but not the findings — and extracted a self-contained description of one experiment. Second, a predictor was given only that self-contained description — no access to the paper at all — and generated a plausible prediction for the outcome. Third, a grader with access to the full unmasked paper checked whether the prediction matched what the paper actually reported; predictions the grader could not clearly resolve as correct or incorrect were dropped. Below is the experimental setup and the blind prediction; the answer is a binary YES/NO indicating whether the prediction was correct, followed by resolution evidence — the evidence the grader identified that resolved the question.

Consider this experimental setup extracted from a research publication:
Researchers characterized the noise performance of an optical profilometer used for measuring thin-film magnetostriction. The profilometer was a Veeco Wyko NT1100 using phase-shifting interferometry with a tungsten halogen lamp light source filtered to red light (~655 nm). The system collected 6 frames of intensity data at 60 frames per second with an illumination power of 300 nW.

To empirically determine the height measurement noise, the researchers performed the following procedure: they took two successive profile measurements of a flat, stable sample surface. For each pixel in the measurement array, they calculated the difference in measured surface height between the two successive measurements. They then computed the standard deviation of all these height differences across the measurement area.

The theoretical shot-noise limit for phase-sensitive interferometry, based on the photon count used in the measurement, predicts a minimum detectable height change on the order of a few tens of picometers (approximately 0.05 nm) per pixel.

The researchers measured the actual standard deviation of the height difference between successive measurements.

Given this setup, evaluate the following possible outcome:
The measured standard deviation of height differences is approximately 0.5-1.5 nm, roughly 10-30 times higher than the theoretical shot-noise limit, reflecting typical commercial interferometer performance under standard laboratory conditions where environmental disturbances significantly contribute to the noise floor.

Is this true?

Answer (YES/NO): YES